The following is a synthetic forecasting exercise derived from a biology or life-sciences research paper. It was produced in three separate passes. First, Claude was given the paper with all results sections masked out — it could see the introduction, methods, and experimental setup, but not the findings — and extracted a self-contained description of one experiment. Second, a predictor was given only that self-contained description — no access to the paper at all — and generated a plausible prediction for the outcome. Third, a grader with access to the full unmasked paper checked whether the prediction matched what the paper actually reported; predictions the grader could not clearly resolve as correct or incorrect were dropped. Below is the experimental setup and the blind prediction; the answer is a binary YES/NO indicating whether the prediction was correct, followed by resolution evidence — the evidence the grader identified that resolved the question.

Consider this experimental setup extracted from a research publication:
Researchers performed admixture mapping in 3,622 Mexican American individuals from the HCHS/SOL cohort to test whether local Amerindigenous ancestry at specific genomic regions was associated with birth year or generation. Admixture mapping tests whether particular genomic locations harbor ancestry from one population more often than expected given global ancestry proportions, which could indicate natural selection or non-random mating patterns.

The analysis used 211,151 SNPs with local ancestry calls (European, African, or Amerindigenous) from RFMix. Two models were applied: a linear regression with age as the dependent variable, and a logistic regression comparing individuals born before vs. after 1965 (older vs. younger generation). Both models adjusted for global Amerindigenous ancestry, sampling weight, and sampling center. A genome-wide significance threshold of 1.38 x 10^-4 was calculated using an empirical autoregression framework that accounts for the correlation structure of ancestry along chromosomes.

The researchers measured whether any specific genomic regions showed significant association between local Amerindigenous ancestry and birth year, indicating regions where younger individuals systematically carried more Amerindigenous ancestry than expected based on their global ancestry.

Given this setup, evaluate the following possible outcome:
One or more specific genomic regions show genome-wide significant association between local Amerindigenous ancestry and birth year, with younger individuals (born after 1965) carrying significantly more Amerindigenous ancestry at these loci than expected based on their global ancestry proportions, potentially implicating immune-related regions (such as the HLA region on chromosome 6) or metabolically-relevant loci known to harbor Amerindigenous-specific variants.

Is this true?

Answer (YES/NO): NO